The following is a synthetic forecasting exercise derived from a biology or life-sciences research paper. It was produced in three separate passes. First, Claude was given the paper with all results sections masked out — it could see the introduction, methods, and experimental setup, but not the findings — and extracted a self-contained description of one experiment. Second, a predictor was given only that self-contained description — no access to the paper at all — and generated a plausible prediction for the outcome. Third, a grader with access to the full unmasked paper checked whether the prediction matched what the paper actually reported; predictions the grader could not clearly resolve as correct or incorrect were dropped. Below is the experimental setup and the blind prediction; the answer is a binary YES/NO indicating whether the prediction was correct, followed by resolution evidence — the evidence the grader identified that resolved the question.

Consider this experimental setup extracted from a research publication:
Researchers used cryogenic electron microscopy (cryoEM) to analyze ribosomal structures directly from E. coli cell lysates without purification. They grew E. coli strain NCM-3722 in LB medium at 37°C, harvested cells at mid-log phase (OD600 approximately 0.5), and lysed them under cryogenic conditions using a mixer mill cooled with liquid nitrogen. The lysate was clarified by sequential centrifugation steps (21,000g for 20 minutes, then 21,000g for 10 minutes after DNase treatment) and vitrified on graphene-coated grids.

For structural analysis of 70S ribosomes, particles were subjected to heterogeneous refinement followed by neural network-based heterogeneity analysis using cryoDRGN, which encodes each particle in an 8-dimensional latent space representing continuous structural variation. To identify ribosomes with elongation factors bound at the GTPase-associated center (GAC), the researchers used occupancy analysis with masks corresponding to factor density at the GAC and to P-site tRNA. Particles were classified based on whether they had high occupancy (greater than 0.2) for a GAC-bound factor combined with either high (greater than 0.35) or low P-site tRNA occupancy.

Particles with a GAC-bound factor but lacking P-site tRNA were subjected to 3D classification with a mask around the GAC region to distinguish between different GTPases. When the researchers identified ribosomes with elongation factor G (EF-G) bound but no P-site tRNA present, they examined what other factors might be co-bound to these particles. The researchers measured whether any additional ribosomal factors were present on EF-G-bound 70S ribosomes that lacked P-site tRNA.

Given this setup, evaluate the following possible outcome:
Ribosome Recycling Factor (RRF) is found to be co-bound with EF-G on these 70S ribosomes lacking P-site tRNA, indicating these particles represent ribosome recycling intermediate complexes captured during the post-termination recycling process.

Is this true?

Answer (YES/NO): NO